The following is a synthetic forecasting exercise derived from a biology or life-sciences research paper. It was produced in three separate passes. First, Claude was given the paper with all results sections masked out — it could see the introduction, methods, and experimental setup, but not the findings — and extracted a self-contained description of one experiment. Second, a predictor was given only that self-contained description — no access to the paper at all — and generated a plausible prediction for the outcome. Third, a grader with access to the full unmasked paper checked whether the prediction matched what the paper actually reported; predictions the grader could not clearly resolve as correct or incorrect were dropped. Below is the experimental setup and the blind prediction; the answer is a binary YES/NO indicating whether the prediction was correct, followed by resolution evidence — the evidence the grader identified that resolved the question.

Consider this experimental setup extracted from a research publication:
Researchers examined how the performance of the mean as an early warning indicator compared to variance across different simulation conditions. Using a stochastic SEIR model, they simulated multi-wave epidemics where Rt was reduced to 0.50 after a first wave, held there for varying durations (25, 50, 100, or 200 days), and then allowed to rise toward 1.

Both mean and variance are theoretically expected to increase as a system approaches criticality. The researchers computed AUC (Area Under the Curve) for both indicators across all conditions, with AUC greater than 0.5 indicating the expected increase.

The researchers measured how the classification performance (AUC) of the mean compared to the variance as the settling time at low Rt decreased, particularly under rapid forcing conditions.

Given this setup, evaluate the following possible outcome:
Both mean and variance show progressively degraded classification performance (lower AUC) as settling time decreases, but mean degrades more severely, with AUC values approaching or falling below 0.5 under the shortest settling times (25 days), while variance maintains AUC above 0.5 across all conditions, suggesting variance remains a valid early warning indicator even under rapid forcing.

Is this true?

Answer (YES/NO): NO